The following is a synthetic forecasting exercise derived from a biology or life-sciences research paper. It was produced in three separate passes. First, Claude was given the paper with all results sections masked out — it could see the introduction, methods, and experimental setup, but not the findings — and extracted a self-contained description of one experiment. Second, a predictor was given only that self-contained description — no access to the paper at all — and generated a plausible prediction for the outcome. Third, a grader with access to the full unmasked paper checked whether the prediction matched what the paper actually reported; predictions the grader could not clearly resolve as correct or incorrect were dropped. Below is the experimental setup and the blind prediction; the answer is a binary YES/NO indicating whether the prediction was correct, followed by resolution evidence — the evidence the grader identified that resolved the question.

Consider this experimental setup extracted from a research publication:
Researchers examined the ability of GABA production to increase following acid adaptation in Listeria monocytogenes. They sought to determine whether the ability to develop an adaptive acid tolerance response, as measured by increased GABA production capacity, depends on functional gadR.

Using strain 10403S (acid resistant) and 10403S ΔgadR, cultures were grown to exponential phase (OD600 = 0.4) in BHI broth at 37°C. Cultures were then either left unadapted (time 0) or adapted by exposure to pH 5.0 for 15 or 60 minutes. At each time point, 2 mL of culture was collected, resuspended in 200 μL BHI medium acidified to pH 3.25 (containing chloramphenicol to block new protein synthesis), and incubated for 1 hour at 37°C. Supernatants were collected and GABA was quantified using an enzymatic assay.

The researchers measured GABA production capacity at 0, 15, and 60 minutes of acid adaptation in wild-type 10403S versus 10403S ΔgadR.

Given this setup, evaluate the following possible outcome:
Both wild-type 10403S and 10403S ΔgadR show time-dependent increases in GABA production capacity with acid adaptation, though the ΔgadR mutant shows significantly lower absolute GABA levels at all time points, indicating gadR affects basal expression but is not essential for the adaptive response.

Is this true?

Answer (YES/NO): NO